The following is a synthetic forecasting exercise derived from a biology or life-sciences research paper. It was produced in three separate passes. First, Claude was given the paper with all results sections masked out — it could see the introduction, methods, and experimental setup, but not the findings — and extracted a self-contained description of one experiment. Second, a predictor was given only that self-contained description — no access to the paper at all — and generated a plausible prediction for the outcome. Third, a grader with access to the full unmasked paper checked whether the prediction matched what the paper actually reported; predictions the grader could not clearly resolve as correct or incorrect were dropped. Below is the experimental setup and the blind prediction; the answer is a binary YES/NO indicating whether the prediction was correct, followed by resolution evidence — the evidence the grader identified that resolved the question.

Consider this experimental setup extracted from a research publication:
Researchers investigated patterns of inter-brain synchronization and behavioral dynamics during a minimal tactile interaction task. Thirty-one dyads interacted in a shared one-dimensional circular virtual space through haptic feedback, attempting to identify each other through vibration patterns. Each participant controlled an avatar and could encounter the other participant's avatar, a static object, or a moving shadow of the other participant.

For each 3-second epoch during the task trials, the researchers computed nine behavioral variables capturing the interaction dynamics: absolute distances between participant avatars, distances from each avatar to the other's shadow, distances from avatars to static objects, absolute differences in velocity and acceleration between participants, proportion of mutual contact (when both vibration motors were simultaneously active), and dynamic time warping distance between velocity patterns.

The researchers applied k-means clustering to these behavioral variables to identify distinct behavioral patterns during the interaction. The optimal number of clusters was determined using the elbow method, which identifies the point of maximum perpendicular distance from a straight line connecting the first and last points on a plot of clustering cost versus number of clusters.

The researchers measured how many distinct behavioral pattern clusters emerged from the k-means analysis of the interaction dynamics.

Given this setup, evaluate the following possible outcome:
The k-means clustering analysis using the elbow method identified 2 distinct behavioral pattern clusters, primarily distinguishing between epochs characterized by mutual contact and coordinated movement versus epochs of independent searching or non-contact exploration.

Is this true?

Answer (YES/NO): NO